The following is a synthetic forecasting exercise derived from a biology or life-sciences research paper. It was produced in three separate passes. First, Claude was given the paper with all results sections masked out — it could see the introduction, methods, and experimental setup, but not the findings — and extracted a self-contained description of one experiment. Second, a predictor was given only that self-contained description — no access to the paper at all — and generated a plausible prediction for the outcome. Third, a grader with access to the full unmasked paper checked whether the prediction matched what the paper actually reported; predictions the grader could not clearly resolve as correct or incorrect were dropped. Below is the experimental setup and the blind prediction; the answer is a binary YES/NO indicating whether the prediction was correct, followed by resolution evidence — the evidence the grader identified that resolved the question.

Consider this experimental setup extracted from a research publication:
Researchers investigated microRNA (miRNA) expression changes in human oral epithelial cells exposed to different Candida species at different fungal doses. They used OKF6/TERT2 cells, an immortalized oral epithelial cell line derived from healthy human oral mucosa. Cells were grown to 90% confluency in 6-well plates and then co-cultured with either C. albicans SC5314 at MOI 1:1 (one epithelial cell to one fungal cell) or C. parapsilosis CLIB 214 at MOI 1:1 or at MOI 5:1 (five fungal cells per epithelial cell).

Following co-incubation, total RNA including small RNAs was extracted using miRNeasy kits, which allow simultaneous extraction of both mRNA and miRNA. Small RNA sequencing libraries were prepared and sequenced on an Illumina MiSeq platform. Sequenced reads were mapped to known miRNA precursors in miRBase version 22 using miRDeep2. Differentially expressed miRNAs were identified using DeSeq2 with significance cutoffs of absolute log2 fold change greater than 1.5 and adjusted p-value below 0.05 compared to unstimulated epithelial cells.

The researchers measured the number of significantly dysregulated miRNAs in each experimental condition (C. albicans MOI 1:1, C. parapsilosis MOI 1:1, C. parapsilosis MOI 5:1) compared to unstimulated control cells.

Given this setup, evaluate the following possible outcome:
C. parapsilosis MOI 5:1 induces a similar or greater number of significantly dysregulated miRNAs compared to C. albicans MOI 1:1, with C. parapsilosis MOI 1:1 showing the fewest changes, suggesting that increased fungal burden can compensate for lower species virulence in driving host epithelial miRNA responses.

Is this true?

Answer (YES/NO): NO